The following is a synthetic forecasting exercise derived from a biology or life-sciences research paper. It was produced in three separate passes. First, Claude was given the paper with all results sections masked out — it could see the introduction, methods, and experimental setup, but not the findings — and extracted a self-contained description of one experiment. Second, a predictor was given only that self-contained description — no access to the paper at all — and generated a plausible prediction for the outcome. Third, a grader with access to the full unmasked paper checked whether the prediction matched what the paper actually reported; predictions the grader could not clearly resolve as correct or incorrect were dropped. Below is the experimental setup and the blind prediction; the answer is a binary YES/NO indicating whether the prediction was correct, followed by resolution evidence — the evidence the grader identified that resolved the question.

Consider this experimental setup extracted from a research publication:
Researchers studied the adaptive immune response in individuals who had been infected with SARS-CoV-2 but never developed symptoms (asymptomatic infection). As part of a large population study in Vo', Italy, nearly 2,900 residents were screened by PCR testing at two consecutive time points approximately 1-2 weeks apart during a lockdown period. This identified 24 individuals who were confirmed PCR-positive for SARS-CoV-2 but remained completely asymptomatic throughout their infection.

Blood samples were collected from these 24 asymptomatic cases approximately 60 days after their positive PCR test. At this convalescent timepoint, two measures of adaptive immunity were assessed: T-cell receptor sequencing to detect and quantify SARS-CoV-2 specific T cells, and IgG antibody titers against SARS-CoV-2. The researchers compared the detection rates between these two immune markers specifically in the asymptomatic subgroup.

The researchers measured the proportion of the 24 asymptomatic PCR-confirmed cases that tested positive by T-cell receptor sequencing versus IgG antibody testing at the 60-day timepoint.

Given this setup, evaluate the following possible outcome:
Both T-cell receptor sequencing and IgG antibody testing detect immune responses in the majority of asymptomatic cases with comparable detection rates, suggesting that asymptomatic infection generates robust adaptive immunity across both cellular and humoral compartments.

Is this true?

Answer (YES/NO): NO